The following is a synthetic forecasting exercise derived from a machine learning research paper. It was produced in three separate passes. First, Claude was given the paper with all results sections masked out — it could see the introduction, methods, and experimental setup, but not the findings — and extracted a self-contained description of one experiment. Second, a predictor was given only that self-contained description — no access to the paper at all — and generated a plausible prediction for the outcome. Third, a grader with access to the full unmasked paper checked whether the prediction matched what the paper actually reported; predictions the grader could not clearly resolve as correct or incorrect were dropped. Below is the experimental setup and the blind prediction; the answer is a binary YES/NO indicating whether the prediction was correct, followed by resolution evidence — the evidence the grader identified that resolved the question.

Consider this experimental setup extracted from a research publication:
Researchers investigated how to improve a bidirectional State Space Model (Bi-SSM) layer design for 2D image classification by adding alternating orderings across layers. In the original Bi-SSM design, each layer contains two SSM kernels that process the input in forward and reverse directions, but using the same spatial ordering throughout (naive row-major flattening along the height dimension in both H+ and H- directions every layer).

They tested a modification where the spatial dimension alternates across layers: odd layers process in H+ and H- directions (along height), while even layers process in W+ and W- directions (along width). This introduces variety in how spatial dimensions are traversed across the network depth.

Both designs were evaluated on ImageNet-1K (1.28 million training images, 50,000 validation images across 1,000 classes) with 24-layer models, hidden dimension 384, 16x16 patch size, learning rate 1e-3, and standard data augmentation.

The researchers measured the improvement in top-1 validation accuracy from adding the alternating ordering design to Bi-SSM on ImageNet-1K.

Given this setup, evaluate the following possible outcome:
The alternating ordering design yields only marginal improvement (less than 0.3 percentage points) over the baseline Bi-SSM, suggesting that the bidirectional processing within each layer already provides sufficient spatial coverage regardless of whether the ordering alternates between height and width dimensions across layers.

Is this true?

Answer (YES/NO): NO